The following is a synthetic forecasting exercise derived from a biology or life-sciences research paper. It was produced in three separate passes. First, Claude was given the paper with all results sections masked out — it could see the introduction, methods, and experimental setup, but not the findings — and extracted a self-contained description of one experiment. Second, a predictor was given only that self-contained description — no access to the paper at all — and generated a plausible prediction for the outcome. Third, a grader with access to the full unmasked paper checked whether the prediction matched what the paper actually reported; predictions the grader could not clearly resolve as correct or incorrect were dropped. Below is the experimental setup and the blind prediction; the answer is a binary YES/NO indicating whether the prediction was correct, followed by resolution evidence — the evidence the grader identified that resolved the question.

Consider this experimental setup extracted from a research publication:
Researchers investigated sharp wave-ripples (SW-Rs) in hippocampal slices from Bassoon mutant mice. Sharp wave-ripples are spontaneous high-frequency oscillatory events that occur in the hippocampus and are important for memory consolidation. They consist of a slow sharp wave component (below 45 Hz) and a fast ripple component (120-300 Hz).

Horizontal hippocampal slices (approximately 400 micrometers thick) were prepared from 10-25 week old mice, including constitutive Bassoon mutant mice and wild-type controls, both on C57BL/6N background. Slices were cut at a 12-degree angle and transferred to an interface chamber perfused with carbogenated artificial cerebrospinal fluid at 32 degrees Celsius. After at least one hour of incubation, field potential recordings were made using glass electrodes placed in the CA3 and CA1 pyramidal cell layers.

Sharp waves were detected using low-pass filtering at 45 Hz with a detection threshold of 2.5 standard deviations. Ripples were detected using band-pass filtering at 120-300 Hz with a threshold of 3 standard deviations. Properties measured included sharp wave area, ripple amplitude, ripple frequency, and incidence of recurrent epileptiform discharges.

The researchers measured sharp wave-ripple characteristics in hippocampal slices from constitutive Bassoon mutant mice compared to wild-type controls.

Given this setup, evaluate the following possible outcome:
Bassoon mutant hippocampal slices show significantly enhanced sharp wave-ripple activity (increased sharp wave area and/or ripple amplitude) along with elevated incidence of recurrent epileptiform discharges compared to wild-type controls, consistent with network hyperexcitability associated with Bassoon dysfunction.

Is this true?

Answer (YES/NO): YES